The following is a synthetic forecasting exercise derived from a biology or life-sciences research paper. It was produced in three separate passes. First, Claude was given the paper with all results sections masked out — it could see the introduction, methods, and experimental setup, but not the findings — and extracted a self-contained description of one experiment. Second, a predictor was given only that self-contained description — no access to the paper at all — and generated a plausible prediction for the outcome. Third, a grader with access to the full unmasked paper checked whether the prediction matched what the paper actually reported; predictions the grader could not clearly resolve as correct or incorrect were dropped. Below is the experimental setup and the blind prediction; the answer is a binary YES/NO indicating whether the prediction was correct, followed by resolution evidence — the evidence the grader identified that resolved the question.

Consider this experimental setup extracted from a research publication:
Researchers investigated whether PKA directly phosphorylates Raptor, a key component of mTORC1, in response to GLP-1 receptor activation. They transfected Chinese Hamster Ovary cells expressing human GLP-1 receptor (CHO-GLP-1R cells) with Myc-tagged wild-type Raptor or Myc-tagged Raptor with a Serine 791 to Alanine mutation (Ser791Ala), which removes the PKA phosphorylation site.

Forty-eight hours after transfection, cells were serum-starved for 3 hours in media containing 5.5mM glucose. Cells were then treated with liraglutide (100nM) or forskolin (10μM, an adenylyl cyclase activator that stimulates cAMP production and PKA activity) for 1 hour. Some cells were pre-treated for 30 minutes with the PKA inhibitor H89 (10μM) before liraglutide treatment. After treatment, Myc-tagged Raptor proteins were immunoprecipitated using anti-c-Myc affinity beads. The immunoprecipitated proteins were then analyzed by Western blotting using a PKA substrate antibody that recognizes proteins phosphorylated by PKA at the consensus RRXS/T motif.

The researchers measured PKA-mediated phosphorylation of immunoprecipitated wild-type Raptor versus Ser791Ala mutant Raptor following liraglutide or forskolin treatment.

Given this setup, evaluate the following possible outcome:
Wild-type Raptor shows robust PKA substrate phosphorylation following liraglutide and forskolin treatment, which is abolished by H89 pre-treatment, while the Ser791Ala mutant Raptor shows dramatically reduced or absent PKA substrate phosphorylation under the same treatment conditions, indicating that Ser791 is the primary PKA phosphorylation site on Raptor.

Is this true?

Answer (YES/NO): YES